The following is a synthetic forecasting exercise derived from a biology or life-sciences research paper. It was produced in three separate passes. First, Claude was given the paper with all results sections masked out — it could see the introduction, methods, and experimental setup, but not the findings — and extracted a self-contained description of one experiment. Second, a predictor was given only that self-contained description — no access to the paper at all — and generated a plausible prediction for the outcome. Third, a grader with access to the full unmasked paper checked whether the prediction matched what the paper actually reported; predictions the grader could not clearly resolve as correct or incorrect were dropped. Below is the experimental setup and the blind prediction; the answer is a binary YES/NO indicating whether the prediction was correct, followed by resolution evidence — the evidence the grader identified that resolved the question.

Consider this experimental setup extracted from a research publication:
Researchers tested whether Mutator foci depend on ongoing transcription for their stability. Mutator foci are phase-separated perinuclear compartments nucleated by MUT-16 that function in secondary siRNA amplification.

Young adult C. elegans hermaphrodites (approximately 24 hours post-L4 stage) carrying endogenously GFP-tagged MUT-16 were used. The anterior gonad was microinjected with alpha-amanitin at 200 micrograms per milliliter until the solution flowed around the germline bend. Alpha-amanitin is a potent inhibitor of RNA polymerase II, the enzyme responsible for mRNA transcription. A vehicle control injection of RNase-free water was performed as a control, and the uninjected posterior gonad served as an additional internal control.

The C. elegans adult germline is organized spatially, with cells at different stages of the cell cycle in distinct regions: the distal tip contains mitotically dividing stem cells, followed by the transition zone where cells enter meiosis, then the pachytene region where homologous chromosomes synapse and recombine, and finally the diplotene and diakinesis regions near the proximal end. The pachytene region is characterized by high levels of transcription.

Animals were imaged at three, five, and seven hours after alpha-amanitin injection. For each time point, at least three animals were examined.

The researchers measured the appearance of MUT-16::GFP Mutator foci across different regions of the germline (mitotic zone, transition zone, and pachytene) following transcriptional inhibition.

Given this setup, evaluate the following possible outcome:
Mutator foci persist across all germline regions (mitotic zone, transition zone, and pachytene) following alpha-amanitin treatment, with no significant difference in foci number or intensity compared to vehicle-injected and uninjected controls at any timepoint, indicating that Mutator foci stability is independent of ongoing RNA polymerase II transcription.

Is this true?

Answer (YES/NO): NO